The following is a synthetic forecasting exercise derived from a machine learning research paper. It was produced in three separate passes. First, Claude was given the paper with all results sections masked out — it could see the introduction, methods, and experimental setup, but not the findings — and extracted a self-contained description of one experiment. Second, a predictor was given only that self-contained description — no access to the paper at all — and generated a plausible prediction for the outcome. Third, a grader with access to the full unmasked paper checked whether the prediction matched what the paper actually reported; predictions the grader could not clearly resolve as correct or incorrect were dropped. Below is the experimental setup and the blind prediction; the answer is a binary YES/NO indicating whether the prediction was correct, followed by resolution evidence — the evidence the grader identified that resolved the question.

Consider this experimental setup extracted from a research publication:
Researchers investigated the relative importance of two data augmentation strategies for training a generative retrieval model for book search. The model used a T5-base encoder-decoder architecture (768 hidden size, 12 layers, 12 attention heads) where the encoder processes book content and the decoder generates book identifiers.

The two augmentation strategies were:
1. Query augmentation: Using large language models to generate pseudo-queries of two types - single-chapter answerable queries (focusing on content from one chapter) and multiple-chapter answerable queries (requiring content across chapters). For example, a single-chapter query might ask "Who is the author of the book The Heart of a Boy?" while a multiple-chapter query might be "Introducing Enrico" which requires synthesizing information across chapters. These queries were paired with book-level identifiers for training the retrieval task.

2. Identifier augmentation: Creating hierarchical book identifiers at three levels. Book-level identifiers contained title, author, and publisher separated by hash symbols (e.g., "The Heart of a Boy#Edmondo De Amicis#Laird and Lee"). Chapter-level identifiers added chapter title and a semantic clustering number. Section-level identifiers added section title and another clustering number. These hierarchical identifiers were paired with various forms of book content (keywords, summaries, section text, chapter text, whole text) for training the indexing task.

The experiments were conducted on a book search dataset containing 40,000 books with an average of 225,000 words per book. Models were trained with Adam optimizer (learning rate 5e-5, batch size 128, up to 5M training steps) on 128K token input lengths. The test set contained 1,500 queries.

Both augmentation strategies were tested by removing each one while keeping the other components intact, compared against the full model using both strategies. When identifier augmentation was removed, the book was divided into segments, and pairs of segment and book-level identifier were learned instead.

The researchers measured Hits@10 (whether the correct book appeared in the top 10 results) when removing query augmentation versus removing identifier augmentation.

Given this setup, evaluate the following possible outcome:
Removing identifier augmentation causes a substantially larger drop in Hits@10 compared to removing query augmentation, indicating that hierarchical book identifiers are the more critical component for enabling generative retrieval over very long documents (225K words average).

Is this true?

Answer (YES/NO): YES